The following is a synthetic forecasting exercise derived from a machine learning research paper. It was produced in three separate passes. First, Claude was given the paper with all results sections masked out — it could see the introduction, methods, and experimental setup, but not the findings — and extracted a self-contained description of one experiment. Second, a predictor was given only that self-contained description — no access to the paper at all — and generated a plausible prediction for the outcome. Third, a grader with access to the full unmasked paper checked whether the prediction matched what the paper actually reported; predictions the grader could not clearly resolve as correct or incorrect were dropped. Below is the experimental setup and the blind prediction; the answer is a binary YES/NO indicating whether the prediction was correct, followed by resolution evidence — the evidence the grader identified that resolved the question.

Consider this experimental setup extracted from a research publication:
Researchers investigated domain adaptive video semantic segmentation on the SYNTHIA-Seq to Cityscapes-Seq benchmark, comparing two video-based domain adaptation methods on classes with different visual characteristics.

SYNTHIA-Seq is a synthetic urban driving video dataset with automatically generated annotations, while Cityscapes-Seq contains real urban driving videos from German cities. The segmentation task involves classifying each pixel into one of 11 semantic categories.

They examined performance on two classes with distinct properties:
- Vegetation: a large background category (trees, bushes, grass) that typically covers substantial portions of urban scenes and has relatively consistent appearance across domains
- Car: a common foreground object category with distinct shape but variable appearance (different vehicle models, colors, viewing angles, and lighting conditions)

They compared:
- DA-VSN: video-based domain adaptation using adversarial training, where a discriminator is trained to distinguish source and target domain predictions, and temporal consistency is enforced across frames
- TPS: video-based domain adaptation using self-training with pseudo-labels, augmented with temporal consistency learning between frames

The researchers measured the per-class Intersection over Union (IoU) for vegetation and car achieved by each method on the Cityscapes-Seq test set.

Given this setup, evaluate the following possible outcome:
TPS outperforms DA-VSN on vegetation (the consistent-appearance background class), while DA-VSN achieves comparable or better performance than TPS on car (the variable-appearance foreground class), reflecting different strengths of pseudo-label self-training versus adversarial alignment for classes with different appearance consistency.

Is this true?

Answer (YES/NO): NO